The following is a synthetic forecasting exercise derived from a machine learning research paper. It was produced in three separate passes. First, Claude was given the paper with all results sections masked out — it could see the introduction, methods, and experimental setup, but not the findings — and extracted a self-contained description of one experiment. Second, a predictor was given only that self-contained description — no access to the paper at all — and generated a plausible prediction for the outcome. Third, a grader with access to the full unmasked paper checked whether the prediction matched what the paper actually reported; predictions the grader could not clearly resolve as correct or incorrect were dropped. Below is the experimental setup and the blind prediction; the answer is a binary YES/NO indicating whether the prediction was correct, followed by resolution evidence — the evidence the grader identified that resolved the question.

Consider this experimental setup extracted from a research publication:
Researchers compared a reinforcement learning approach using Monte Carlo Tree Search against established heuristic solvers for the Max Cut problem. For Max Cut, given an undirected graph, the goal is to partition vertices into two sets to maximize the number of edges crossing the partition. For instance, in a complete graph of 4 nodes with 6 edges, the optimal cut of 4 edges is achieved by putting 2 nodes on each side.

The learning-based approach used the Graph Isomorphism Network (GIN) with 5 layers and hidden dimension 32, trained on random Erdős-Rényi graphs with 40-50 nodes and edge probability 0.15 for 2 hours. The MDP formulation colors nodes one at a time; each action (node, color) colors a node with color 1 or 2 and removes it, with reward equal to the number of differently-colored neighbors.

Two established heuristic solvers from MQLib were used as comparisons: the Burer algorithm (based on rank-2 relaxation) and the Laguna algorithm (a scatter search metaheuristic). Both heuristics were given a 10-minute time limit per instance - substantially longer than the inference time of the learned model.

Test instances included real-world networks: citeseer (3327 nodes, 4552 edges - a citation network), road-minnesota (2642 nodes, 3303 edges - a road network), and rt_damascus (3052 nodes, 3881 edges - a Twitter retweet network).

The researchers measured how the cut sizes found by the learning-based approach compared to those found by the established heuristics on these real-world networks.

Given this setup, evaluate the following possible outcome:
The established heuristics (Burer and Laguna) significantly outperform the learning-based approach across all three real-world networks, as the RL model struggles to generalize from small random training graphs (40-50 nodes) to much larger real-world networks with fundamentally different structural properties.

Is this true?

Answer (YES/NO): NO